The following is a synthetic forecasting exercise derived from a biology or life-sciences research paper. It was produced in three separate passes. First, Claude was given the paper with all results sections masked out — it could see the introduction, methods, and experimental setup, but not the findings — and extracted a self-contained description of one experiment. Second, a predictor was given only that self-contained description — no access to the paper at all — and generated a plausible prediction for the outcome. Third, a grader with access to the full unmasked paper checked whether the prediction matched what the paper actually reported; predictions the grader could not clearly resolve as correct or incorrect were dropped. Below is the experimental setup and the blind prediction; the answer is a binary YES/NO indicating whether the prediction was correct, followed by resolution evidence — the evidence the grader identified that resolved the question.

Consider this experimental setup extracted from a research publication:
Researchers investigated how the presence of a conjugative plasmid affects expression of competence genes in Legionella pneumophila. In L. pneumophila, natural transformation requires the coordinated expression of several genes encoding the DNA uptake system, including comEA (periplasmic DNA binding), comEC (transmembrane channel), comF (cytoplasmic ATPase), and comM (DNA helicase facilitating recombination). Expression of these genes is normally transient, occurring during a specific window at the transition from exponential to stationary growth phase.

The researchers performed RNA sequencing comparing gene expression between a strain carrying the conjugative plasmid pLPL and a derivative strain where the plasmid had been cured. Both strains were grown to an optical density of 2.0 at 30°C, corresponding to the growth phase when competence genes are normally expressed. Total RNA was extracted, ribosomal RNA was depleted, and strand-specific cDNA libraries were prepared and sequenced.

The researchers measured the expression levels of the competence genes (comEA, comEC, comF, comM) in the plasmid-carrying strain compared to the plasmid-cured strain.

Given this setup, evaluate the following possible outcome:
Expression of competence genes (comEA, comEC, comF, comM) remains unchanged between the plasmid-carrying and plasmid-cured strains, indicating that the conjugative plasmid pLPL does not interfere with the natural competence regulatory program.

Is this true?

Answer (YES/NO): NO